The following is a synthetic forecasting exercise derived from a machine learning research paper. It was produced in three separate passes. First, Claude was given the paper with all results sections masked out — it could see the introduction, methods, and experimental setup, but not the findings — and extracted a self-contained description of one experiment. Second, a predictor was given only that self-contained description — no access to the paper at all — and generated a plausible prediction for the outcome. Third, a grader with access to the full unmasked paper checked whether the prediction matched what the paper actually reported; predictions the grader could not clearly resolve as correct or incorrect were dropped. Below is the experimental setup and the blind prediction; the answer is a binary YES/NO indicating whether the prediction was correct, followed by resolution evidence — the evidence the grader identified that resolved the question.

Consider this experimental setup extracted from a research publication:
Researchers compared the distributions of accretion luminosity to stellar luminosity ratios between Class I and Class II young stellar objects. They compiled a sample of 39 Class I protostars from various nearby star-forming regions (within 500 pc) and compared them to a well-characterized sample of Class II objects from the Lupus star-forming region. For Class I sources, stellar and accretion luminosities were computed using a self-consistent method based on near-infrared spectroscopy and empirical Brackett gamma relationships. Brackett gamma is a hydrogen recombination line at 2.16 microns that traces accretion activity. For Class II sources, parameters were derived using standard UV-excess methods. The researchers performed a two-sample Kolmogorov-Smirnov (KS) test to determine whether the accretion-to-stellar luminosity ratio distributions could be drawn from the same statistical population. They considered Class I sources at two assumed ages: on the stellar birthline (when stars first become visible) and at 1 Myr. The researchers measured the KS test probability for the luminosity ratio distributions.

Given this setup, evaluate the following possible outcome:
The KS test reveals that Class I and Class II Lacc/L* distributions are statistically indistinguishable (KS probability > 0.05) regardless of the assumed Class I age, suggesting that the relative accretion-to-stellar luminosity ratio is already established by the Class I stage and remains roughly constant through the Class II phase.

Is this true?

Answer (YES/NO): NO